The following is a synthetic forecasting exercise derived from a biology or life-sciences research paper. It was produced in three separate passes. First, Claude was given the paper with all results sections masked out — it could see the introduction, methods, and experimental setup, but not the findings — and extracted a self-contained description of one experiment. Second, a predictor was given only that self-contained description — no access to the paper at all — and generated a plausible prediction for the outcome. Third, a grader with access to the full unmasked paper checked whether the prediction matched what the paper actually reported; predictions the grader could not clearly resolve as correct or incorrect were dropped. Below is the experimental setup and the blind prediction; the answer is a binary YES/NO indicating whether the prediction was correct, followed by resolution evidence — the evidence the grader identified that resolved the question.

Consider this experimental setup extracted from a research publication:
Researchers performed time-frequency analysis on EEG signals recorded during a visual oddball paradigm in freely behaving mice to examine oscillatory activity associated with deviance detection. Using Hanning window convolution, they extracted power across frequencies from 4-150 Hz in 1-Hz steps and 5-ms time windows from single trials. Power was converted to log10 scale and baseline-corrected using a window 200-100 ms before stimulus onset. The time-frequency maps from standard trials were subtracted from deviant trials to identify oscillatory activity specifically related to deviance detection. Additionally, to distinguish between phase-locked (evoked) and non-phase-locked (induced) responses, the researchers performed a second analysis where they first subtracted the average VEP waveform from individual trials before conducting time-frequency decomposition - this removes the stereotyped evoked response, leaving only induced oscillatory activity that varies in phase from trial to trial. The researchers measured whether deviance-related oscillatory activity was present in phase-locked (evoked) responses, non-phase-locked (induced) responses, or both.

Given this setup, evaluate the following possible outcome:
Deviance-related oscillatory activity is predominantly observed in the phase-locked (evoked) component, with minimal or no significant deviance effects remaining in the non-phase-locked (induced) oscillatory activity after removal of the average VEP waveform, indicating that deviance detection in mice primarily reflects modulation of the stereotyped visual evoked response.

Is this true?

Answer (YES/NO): NO